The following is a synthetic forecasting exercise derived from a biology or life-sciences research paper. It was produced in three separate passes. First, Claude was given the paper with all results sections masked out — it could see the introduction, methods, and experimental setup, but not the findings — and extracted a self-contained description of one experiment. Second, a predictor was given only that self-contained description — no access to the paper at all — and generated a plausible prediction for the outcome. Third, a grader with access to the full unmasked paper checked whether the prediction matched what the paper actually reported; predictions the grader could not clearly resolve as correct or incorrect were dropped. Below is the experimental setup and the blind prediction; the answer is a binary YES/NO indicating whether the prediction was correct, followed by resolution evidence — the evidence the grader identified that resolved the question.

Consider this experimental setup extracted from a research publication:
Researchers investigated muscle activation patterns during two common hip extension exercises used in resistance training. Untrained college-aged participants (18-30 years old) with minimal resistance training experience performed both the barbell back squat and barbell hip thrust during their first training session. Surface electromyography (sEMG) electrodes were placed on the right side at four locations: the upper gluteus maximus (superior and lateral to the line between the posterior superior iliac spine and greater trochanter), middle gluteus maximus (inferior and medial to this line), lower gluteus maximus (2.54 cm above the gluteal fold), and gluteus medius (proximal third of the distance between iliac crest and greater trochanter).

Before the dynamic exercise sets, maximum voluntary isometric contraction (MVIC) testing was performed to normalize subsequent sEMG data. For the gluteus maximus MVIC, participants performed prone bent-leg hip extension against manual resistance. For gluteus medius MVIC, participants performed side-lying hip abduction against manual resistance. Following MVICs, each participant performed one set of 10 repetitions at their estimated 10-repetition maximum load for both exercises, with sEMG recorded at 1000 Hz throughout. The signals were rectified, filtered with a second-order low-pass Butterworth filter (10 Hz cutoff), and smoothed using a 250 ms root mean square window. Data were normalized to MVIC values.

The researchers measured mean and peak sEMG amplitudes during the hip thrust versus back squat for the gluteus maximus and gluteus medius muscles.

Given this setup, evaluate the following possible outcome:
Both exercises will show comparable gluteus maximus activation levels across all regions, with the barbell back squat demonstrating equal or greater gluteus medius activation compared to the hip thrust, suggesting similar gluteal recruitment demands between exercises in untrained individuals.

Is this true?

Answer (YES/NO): NO